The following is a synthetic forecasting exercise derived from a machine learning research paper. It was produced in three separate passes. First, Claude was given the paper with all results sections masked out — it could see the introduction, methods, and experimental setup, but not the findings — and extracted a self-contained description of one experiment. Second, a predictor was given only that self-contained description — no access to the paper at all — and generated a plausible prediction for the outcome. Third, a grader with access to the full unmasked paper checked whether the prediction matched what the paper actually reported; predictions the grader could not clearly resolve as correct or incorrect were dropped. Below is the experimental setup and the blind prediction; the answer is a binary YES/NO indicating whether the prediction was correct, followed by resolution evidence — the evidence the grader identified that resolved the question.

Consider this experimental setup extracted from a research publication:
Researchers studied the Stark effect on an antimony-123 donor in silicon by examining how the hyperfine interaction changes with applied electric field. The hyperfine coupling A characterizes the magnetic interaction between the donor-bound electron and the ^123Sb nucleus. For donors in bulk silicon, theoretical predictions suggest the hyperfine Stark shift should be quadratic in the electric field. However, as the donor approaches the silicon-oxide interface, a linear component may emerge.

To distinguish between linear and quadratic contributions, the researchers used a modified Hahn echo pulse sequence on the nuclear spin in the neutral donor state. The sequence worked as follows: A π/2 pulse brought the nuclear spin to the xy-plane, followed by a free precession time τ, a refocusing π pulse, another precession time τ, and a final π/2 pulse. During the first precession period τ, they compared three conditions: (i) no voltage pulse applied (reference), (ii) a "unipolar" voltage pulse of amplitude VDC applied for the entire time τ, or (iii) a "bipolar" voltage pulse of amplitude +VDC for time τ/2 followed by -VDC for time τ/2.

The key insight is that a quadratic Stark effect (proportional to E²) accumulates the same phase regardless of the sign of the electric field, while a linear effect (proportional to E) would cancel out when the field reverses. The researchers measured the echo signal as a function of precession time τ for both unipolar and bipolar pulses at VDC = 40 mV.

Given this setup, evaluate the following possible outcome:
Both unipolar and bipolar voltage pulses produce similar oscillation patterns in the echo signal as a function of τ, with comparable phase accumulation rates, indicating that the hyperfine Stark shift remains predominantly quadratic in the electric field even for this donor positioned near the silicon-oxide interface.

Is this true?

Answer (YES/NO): NO